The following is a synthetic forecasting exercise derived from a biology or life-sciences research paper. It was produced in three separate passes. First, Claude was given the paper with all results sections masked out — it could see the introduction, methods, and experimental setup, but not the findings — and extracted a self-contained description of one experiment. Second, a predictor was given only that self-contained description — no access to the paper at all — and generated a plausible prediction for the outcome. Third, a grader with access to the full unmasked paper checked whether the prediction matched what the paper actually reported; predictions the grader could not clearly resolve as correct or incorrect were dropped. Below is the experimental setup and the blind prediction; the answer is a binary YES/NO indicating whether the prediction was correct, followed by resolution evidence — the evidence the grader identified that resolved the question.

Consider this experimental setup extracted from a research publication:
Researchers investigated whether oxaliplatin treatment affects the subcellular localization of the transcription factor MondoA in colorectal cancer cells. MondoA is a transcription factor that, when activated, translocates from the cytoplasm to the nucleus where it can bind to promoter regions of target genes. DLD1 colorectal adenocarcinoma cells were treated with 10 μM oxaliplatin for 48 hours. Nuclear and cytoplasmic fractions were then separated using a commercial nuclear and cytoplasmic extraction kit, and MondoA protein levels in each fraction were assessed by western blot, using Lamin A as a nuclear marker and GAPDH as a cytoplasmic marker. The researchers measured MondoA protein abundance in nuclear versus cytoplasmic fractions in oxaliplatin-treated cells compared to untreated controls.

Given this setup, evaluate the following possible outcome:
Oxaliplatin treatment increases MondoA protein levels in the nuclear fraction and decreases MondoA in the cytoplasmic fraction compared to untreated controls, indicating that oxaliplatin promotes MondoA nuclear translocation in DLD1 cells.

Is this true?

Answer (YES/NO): YES